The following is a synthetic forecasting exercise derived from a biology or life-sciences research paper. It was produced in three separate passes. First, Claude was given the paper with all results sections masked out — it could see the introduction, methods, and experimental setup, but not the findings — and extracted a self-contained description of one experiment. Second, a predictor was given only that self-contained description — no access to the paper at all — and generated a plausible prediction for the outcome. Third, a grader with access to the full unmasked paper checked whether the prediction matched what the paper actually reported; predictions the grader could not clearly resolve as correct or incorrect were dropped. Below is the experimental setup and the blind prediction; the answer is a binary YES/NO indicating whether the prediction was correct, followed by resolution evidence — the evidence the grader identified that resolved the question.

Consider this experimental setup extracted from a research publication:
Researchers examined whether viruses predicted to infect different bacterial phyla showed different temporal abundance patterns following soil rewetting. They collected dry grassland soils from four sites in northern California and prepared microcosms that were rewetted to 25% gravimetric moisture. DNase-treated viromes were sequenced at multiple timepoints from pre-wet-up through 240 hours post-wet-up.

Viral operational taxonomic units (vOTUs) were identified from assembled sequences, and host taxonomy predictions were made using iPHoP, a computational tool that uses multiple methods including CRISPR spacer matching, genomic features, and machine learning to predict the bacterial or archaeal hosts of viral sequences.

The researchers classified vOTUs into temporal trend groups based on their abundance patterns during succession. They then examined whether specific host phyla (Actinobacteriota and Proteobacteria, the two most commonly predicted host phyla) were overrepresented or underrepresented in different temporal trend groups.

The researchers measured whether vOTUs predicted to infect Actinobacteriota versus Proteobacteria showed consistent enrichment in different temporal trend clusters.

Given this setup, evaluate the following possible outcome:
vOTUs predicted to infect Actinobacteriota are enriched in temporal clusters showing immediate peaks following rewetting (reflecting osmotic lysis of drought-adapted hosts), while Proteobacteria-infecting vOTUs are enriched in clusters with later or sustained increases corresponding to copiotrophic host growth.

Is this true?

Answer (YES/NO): NO